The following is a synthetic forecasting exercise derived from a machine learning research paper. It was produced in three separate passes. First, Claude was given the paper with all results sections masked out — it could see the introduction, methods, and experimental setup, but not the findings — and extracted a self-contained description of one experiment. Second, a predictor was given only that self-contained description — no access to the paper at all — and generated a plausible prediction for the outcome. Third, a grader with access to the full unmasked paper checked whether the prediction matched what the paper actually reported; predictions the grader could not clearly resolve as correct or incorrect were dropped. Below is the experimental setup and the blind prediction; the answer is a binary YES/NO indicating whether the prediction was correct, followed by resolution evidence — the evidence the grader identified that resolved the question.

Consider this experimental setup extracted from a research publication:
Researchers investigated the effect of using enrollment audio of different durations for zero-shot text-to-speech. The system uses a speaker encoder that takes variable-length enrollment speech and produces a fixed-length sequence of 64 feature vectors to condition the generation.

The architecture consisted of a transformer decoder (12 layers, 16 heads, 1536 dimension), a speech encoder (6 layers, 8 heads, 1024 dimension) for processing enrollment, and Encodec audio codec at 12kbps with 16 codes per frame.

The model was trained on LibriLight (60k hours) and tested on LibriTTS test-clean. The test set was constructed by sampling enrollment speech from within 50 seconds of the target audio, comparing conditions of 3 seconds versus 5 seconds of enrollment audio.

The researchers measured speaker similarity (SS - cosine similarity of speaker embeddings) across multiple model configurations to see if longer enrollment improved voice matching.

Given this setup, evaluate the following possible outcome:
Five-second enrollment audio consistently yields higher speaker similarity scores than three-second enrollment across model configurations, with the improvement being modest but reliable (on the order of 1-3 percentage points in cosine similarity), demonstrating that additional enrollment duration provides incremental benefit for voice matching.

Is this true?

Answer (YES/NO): NO